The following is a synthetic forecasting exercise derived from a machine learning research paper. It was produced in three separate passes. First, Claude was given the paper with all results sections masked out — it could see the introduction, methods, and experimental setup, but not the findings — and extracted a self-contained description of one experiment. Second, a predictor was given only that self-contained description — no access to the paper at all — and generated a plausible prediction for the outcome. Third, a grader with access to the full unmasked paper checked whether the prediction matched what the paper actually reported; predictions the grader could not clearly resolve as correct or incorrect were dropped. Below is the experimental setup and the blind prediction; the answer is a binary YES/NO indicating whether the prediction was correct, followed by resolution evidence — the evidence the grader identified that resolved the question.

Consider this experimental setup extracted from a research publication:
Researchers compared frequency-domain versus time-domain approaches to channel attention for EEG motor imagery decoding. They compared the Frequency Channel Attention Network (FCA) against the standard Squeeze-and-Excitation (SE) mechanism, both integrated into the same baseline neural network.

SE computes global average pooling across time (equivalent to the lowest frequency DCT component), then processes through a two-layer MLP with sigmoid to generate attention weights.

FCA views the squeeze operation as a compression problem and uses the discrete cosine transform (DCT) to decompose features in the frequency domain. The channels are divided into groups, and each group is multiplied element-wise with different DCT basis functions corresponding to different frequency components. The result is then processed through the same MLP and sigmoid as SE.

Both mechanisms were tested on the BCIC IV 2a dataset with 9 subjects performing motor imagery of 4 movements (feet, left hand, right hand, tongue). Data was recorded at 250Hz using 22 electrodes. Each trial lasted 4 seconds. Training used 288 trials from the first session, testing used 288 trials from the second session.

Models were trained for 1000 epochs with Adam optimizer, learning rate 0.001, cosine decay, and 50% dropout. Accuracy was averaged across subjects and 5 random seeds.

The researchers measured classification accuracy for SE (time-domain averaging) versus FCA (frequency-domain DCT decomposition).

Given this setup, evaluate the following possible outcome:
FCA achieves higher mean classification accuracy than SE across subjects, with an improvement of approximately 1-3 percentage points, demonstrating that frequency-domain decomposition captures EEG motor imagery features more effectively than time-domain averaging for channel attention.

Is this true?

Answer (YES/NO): NO